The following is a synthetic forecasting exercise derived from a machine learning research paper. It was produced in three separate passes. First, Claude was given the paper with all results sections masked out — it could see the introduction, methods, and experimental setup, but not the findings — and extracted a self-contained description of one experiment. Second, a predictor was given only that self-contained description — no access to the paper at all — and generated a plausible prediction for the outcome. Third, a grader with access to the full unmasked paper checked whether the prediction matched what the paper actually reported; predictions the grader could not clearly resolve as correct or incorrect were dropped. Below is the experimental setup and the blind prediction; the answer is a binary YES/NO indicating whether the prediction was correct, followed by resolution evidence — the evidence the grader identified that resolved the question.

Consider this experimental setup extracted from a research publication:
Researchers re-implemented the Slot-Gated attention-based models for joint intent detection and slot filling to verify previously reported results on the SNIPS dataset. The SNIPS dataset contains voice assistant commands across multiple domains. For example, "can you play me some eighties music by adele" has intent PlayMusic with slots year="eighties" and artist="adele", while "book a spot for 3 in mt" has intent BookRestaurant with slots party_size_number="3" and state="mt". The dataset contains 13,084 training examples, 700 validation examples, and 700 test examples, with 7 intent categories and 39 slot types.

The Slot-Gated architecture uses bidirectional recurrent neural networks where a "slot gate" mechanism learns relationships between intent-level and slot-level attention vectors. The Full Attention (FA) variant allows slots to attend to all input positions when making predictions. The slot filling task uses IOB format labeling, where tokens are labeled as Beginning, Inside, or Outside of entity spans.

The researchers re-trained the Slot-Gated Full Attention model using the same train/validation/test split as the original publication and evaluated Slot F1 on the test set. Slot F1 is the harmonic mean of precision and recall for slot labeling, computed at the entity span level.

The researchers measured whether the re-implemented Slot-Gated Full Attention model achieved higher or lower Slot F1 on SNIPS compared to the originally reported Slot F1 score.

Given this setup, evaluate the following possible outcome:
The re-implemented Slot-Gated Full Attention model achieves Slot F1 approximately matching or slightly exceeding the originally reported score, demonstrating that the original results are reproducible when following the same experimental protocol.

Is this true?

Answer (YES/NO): YES